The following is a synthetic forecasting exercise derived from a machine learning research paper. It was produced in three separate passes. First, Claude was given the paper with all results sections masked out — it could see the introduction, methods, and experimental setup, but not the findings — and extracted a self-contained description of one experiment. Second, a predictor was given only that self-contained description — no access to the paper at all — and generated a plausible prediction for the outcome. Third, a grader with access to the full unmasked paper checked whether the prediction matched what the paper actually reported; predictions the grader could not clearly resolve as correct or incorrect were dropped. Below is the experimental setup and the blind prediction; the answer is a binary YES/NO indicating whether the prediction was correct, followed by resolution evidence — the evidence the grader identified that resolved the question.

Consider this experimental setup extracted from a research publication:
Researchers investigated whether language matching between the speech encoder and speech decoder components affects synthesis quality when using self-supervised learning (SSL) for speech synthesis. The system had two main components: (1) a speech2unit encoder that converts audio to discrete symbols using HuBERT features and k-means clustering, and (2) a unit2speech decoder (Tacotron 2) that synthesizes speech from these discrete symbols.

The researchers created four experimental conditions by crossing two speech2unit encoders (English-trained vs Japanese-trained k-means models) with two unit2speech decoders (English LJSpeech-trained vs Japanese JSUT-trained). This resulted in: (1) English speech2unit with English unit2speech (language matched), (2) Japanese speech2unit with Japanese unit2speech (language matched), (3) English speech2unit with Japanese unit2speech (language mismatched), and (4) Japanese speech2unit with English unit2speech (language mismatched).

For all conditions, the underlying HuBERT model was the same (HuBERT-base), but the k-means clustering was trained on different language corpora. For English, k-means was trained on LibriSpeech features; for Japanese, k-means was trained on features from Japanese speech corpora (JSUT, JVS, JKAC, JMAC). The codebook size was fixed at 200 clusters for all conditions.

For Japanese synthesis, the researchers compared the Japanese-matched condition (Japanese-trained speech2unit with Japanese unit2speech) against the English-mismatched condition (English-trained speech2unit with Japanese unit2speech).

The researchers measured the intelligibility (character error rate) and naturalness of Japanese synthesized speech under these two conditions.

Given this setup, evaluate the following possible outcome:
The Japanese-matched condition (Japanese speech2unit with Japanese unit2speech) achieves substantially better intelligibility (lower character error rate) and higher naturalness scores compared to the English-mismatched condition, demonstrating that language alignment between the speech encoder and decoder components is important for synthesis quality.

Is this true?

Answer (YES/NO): NO